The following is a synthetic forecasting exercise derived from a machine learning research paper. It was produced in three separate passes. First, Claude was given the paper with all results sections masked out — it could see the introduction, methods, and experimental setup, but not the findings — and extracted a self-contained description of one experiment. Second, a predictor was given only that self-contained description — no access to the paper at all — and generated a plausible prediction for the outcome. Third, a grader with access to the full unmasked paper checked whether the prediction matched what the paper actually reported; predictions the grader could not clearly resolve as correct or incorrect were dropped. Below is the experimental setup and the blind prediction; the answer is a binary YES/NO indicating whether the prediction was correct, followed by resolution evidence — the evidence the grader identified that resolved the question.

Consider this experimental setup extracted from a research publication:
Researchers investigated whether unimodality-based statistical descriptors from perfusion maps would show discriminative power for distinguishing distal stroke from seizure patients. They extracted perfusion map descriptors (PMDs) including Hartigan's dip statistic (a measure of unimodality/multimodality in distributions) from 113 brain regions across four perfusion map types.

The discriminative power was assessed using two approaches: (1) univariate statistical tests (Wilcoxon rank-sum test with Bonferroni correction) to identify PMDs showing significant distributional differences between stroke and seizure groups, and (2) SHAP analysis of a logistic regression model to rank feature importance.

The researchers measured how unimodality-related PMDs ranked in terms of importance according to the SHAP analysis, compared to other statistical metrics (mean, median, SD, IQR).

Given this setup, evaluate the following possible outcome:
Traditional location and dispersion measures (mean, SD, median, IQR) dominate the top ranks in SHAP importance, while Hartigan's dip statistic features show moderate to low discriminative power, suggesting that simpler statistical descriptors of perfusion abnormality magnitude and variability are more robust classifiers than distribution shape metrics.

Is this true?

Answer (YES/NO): NO